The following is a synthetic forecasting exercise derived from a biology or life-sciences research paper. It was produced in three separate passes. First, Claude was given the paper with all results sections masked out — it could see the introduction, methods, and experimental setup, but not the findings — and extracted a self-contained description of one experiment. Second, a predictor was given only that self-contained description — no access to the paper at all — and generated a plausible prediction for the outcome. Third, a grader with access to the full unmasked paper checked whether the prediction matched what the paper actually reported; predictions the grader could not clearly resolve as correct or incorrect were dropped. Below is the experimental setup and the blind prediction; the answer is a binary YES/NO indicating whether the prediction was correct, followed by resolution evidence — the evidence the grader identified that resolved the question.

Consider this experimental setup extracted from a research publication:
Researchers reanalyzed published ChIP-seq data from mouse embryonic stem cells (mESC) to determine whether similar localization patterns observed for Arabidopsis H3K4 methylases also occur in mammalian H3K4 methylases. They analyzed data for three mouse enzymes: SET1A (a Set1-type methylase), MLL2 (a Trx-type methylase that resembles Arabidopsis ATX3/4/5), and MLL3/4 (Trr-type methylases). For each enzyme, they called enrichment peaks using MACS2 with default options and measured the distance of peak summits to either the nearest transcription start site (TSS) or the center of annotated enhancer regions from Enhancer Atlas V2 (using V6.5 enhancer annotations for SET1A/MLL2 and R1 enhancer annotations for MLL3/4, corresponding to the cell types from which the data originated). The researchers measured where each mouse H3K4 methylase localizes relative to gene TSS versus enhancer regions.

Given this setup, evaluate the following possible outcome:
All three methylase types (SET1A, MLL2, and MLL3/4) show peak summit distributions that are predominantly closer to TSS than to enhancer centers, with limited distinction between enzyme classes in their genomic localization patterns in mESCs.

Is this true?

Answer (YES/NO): NO